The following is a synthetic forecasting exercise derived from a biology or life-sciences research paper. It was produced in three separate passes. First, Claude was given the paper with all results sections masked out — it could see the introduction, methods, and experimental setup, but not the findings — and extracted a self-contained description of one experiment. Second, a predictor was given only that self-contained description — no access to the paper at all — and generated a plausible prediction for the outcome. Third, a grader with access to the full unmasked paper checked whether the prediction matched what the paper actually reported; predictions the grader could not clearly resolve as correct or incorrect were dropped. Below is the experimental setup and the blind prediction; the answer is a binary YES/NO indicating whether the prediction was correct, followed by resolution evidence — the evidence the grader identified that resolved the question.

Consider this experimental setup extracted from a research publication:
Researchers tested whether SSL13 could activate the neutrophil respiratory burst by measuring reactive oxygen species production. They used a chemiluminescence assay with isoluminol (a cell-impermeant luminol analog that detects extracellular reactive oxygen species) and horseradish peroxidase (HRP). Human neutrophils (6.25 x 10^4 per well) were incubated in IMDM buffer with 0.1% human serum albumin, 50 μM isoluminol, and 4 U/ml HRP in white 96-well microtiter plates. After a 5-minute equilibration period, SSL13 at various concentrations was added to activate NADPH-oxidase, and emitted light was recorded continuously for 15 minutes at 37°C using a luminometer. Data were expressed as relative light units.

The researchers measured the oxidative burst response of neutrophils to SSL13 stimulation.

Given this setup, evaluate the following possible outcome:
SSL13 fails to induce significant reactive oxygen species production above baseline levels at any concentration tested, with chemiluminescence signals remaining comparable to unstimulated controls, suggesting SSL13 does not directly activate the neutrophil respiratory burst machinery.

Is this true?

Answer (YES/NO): NO